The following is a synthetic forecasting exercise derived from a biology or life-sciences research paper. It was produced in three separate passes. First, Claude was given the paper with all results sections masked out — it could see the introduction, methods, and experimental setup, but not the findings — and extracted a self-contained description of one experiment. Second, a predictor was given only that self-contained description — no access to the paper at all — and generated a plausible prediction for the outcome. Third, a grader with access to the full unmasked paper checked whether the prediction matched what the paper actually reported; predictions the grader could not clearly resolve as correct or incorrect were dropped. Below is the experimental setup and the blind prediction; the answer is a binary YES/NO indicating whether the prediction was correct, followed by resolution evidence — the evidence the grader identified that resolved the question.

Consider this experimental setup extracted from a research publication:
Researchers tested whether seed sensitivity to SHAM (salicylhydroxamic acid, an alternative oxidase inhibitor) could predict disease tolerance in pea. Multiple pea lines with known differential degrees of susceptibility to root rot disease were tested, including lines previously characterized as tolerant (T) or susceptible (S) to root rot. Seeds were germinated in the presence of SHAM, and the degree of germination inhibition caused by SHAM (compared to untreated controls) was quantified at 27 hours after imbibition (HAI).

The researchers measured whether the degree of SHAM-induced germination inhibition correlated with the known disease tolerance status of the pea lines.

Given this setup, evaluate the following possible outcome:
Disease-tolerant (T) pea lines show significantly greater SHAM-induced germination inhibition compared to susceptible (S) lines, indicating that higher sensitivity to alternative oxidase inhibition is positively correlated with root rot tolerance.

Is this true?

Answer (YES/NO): NO